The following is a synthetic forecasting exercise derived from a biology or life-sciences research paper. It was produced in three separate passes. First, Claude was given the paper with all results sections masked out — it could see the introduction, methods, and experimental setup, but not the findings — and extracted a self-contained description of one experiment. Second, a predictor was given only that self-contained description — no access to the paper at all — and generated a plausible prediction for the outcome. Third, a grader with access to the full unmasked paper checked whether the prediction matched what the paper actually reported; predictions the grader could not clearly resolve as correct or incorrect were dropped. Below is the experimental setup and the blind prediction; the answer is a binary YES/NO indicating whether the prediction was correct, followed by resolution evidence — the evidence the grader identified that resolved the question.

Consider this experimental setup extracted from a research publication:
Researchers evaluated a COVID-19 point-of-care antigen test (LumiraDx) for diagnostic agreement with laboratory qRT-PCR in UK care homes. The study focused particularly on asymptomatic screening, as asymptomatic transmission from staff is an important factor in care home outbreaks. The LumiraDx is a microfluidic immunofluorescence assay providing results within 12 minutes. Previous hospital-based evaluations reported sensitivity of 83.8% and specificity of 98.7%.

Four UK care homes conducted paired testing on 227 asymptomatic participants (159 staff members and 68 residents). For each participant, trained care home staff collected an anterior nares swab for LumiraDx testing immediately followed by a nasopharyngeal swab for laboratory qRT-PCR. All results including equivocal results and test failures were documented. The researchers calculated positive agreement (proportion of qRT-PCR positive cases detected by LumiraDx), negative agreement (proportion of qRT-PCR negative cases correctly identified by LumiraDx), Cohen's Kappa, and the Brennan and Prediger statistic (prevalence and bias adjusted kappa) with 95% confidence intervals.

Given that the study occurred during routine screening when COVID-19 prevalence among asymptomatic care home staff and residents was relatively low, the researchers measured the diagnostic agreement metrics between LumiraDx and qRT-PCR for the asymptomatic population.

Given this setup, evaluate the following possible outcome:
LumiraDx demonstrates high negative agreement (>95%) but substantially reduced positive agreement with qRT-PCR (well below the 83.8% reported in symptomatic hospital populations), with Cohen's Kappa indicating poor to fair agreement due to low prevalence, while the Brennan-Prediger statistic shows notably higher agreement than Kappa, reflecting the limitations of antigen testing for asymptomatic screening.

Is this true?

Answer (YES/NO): YES